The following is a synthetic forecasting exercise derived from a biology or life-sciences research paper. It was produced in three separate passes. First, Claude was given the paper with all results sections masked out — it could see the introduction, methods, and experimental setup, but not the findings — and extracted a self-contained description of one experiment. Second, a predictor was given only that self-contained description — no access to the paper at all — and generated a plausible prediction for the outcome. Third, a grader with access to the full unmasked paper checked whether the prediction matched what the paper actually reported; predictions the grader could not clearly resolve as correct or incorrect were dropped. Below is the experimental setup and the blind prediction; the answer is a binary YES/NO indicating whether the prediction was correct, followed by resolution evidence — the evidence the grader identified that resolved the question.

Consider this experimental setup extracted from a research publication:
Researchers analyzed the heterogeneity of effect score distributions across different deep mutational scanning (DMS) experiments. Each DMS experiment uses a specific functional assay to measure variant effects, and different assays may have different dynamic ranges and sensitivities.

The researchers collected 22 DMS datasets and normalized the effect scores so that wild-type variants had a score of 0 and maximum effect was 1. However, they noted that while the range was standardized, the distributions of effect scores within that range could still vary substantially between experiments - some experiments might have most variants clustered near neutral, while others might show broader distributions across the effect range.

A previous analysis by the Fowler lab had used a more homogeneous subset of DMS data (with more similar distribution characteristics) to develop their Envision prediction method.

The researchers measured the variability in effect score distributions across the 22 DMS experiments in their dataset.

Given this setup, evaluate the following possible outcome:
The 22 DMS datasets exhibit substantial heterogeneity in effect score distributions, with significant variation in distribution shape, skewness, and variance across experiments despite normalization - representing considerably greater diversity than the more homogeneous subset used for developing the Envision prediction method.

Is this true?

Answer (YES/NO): YES